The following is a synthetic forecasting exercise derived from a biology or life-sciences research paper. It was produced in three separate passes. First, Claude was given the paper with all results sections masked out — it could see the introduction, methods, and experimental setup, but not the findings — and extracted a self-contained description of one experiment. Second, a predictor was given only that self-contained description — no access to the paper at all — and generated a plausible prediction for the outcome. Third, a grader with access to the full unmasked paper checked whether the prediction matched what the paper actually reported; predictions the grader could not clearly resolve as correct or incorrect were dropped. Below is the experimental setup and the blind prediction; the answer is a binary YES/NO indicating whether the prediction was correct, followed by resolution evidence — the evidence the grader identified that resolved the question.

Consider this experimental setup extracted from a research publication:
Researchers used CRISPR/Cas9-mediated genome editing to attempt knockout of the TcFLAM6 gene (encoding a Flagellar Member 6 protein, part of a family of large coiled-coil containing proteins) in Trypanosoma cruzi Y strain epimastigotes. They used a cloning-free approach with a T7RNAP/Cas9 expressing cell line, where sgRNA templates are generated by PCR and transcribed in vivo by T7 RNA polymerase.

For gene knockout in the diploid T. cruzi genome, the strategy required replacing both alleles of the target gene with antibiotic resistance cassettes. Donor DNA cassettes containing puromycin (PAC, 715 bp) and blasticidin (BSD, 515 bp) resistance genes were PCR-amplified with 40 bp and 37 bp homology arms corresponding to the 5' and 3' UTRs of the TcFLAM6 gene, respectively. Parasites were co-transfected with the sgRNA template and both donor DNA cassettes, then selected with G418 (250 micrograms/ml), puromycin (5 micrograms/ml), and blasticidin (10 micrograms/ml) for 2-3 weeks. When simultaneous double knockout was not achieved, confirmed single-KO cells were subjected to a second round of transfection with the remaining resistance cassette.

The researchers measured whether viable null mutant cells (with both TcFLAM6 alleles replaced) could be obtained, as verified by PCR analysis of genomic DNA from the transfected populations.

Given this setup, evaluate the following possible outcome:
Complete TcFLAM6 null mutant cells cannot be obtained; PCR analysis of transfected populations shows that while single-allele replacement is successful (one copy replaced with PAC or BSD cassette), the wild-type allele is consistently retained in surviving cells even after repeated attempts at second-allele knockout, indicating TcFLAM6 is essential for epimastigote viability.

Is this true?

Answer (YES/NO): NO